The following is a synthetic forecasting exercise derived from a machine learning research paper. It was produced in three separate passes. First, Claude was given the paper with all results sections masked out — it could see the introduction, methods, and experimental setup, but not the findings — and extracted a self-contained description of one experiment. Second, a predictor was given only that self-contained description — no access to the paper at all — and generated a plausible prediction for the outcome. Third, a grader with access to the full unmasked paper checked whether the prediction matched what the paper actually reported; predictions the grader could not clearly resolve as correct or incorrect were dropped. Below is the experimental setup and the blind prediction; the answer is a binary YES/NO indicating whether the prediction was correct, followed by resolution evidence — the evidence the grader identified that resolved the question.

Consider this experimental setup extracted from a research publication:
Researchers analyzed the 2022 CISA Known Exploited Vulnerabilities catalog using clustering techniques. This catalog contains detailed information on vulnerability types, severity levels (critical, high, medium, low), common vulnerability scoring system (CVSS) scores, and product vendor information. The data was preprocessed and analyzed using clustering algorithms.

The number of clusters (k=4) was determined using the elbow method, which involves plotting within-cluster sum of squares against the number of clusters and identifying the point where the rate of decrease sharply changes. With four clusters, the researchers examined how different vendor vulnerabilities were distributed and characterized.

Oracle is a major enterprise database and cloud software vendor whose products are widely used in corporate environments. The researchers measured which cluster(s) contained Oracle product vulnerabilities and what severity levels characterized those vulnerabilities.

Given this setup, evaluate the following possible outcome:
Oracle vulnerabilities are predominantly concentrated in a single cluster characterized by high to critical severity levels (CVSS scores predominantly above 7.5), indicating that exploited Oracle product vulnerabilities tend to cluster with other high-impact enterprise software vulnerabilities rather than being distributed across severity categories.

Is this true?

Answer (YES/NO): NO